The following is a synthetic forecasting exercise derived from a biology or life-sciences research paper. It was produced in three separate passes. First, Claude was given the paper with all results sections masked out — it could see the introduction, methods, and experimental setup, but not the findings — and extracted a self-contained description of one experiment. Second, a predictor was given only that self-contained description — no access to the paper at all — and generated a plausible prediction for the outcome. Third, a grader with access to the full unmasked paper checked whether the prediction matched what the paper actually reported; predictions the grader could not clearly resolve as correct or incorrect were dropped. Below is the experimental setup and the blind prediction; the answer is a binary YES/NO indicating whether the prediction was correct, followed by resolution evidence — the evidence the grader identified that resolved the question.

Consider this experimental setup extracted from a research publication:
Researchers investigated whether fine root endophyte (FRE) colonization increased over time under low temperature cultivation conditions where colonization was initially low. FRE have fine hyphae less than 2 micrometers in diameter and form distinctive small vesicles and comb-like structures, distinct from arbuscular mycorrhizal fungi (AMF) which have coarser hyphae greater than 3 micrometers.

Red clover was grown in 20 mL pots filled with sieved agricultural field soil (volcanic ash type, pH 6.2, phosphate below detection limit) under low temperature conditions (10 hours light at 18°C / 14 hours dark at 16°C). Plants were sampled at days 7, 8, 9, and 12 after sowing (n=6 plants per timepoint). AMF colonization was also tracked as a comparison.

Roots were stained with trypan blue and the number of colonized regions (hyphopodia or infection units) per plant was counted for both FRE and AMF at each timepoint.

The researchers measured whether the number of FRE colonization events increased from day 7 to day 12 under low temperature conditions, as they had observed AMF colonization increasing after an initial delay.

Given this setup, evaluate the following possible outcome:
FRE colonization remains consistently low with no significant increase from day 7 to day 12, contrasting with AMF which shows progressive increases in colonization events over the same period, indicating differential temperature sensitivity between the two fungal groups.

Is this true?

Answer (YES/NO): YES